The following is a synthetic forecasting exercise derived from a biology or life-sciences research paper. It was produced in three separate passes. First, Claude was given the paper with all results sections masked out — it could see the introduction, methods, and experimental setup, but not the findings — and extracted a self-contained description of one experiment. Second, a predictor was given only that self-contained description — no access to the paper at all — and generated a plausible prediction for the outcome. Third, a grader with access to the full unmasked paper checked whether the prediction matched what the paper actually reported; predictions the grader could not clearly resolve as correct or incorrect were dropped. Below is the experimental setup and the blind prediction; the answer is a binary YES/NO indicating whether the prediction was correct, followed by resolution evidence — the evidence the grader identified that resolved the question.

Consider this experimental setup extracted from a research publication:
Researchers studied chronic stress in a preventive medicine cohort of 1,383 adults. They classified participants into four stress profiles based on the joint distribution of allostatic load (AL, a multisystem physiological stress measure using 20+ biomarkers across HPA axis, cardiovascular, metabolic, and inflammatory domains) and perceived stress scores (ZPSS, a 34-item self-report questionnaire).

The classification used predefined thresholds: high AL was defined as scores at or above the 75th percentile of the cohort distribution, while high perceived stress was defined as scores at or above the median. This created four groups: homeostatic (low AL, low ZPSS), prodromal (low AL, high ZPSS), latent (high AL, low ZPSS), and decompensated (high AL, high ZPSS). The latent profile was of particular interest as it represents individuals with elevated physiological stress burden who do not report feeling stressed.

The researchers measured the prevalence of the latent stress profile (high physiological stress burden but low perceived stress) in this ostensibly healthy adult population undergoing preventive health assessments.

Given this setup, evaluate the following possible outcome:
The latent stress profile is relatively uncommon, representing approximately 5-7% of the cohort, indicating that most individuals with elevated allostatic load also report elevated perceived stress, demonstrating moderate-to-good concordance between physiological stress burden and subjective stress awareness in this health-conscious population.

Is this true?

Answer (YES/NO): NO